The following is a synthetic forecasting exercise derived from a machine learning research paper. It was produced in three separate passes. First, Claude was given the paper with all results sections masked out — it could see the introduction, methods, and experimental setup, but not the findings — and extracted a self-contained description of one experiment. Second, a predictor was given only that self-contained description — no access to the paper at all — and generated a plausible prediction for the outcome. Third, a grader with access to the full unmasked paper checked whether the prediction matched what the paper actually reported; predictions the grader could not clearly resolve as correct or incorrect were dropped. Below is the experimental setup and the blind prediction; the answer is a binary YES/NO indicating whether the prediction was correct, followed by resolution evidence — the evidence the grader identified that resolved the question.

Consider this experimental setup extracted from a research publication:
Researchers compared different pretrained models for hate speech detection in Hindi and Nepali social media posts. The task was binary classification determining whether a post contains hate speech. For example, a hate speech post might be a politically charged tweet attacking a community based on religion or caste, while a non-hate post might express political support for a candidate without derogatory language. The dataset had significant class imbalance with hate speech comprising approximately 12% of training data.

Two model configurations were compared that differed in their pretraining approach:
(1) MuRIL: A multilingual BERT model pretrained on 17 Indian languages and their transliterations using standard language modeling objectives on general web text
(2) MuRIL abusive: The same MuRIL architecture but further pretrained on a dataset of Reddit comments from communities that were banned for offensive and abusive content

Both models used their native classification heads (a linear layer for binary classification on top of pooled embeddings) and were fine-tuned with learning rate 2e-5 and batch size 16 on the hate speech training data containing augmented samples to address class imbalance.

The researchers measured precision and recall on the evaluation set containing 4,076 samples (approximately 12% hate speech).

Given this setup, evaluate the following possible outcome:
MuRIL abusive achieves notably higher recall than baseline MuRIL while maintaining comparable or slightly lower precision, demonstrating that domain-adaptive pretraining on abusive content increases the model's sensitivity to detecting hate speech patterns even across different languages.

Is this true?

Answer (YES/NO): NO